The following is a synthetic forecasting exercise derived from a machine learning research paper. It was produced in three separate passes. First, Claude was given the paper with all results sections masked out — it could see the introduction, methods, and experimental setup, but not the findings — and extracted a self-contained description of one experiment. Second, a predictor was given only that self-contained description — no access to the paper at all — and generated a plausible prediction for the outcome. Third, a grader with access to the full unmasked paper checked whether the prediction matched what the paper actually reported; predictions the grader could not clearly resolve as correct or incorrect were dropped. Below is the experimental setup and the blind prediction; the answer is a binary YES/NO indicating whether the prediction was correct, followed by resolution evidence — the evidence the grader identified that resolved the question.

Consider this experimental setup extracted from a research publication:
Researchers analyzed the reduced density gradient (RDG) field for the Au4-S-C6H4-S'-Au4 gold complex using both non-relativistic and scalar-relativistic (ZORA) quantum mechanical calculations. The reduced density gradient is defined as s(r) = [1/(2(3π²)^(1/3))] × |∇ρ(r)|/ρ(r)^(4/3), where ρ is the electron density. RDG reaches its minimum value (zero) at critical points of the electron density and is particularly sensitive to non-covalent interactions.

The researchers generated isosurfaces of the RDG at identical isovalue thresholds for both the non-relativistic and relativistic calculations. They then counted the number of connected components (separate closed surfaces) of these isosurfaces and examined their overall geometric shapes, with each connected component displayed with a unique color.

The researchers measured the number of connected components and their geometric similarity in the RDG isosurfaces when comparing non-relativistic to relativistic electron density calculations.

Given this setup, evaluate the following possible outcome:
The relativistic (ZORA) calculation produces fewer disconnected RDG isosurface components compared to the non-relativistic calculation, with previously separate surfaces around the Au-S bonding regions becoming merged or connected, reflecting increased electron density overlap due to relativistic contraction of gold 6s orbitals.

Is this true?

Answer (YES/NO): NO